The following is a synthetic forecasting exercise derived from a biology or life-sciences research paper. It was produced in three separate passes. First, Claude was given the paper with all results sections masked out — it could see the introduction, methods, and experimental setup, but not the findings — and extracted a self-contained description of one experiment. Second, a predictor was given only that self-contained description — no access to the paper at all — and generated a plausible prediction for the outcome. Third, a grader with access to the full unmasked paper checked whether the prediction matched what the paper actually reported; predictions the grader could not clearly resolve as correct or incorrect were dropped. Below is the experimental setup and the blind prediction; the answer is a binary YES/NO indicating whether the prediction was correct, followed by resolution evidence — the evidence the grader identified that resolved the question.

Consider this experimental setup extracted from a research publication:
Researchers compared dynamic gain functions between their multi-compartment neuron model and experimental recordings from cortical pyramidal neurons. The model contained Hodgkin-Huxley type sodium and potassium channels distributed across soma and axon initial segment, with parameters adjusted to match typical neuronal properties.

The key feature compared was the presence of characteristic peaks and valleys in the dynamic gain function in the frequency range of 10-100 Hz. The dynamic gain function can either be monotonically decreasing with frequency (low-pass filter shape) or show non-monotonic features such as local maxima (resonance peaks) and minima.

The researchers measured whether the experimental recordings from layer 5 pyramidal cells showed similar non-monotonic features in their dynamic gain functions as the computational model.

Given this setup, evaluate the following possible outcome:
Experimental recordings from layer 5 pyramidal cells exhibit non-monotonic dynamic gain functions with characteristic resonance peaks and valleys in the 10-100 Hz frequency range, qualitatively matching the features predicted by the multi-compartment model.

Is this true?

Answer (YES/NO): NO